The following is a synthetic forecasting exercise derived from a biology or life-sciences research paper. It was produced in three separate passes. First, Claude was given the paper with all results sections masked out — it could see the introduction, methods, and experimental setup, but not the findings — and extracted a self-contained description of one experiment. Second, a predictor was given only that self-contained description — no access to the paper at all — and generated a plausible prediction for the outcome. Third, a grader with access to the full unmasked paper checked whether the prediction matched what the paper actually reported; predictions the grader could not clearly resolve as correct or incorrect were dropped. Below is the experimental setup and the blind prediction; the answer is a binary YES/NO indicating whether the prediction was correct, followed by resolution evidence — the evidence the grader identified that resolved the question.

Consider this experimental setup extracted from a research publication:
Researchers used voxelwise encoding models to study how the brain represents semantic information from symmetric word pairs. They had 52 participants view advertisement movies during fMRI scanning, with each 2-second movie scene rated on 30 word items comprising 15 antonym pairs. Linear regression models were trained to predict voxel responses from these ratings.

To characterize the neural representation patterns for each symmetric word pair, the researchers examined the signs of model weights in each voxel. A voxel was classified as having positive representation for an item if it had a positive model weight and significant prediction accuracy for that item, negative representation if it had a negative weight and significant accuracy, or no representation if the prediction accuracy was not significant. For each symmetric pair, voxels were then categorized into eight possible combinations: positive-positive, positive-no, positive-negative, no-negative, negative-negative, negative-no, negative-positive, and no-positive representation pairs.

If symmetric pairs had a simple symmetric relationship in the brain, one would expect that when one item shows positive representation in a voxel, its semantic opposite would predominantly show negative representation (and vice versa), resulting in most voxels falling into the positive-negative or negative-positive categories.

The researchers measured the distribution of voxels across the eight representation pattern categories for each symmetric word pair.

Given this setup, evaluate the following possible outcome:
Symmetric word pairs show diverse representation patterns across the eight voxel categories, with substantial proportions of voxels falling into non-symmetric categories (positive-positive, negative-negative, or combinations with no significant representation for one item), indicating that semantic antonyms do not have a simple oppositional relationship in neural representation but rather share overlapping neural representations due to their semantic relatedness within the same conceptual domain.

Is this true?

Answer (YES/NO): NO